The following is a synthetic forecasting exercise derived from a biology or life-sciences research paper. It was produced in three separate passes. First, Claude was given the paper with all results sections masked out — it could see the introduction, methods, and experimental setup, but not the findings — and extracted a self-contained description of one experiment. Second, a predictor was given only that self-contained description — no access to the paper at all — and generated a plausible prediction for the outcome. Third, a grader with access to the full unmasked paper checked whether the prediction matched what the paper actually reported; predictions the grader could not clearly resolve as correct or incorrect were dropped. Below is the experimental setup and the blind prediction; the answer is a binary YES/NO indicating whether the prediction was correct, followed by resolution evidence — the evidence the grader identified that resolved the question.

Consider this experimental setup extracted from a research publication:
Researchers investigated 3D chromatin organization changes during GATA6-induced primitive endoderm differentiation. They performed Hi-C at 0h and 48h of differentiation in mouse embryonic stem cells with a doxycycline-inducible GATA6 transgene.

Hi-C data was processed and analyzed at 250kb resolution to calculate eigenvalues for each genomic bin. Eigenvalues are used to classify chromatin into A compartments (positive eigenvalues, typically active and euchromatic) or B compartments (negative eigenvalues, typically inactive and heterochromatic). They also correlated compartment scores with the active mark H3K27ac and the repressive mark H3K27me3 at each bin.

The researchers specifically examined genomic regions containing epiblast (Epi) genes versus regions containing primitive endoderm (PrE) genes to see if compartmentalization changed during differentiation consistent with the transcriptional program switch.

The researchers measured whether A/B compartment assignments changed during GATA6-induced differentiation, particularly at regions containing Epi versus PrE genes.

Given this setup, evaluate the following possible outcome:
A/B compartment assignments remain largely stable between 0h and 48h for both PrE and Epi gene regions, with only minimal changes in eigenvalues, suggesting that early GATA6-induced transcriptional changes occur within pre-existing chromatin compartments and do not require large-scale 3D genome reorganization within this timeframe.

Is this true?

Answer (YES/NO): YES